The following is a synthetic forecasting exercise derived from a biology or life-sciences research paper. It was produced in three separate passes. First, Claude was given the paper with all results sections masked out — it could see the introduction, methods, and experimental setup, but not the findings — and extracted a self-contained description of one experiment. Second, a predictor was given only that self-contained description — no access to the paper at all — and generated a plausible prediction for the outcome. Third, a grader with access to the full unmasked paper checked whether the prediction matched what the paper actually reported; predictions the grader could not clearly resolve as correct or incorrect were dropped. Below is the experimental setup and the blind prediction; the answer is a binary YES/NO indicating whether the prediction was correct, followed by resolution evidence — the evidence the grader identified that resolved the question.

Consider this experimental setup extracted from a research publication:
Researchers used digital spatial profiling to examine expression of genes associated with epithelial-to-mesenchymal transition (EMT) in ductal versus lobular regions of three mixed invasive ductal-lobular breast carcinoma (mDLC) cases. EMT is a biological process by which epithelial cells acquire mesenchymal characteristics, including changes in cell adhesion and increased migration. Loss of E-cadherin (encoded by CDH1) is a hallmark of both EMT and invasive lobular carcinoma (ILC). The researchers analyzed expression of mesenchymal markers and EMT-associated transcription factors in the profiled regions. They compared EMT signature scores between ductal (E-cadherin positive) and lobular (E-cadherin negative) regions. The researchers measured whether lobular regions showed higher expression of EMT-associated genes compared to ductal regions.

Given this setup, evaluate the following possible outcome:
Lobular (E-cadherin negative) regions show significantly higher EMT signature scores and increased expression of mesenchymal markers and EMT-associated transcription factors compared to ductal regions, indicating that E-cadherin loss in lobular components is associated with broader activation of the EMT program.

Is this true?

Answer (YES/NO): NO